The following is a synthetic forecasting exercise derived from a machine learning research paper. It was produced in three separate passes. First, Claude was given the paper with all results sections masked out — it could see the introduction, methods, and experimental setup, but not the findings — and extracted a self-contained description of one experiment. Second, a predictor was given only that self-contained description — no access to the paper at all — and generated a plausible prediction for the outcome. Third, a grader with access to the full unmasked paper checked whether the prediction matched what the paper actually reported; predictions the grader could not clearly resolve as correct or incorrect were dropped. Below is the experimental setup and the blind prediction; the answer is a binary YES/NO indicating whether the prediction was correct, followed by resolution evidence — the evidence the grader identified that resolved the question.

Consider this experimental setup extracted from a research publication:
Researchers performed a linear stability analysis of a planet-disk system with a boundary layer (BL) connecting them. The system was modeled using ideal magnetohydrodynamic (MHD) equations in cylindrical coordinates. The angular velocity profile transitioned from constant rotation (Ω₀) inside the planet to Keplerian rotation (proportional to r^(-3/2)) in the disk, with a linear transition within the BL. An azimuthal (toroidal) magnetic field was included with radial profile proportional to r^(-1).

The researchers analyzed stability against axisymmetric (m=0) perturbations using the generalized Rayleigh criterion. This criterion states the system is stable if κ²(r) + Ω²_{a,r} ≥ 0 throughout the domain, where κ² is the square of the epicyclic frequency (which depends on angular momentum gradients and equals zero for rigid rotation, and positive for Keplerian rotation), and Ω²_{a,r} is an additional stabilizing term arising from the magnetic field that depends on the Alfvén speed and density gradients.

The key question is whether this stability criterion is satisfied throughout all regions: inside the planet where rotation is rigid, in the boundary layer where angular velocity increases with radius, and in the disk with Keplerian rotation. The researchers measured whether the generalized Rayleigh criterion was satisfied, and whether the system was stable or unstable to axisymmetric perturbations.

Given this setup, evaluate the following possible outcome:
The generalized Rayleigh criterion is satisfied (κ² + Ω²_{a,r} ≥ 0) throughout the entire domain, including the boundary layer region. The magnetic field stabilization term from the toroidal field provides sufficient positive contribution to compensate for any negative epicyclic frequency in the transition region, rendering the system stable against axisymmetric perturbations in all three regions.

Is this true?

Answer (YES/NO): YES